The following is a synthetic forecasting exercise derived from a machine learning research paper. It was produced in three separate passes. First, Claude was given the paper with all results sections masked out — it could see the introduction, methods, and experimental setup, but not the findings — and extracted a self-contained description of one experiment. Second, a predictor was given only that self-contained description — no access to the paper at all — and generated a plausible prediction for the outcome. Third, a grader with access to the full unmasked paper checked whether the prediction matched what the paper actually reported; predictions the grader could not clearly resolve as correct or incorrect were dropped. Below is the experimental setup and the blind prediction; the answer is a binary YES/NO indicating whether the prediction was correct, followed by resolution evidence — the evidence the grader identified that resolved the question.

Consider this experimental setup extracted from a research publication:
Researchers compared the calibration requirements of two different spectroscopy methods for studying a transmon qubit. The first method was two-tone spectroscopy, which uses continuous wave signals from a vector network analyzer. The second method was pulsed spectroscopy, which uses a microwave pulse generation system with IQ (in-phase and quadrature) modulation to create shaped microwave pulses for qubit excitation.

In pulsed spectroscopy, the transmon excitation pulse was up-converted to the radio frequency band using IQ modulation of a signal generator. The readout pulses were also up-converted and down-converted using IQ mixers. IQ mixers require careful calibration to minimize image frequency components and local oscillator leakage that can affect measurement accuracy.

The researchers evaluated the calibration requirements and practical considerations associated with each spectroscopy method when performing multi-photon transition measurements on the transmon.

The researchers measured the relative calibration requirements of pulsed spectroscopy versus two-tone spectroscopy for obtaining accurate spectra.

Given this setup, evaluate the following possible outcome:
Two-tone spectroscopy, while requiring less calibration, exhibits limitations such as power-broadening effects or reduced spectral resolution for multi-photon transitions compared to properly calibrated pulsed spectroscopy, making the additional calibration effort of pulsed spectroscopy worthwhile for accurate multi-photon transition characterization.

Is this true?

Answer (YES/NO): NO